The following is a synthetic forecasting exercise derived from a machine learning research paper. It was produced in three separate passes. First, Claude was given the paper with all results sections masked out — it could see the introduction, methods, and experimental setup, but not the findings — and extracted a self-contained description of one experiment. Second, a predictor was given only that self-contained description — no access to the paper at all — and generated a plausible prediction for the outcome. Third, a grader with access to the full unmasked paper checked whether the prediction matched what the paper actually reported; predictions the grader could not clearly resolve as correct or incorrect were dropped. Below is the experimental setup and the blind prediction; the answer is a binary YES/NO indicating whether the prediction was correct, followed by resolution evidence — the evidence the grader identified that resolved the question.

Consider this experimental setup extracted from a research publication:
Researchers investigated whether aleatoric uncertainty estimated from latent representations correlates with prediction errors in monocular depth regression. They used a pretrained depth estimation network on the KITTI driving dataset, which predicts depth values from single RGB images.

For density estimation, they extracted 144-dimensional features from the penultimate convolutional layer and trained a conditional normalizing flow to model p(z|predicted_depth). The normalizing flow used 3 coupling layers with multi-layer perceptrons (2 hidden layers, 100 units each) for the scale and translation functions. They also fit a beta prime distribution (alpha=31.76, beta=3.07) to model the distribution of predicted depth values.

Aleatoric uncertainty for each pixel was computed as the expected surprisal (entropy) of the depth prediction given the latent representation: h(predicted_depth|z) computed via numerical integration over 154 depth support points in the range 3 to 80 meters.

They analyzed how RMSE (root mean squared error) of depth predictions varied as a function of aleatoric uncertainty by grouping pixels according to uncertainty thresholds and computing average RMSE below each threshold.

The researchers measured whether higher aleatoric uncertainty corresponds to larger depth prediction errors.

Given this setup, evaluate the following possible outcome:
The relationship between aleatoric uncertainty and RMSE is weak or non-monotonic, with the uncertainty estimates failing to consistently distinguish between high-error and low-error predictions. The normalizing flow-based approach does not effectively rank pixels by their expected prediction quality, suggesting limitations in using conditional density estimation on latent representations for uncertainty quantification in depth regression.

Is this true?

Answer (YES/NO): NO